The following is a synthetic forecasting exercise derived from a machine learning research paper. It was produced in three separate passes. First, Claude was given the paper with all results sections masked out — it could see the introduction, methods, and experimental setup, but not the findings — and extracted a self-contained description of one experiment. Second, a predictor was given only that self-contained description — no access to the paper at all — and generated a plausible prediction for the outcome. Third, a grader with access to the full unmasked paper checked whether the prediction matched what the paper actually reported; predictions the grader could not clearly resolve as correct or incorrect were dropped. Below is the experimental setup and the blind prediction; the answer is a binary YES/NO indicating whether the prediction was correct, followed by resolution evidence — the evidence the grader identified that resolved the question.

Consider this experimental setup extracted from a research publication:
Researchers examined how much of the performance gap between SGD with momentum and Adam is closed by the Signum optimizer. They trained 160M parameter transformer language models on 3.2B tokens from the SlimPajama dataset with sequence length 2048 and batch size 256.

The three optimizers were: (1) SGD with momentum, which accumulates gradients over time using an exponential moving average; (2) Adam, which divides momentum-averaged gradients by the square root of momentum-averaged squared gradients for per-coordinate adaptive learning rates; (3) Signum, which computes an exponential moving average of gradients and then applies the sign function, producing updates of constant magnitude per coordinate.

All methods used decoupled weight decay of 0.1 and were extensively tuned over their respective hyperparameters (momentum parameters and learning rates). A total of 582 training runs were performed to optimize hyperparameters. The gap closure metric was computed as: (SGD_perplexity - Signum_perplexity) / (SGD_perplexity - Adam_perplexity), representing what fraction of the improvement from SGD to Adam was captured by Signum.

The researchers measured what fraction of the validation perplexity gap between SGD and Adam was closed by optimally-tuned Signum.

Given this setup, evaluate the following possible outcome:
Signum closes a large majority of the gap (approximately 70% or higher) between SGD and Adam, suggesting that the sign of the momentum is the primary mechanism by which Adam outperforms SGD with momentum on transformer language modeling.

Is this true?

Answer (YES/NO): YES